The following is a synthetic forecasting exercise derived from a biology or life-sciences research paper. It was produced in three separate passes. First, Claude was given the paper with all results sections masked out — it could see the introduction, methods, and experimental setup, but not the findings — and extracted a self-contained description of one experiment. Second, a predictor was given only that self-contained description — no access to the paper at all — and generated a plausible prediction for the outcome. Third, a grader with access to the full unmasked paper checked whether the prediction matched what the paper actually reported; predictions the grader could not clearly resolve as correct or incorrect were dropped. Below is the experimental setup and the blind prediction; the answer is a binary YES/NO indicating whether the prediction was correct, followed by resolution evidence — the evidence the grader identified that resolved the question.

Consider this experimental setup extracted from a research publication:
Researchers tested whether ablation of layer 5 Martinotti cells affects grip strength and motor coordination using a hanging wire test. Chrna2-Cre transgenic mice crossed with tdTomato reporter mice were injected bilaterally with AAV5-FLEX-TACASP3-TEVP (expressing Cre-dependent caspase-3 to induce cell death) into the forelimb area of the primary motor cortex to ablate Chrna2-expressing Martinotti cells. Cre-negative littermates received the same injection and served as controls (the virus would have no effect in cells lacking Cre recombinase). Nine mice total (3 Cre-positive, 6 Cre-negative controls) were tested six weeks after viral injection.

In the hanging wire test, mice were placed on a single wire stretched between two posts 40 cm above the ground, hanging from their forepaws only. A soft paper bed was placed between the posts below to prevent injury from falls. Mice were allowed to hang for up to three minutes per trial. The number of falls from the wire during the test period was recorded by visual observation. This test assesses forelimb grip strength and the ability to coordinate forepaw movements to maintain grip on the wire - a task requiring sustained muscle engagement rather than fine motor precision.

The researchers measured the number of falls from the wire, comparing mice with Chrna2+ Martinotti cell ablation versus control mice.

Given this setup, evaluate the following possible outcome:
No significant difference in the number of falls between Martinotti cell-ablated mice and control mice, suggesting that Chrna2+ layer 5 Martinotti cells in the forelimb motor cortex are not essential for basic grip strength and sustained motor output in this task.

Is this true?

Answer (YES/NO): YES